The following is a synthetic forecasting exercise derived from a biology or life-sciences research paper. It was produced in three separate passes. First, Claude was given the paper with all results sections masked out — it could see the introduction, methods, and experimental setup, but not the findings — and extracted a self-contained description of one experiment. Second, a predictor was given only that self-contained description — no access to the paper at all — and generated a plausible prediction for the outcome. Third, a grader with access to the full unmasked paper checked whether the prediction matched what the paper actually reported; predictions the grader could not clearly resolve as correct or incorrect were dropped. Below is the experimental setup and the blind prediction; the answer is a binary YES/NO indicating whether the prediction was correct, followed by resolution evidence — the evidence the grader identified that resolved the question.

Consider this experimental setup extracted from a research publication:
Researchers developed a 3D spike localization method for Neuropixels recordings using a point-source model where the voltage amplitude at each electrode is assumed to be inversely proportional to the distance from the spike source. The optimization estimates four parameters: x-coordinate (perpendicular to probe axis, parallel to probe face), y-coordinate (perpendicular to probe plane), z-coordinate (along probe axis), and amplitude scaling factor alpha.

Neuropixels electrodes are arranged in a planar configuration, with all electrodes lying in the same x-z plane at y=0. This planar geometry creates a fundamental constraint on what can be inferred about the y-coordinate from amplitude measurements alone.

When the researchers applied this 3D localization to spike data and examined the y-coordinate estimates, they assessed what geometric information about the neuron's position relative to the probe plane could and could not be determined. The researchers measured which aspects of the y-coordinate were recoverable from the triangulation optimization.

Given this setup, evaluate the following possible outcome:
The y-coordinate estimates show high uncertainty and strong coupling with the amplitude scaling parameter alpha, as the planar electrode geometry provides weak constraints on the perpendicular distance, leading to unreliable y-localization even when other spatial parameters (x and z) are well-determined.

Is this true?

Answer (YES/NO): NO